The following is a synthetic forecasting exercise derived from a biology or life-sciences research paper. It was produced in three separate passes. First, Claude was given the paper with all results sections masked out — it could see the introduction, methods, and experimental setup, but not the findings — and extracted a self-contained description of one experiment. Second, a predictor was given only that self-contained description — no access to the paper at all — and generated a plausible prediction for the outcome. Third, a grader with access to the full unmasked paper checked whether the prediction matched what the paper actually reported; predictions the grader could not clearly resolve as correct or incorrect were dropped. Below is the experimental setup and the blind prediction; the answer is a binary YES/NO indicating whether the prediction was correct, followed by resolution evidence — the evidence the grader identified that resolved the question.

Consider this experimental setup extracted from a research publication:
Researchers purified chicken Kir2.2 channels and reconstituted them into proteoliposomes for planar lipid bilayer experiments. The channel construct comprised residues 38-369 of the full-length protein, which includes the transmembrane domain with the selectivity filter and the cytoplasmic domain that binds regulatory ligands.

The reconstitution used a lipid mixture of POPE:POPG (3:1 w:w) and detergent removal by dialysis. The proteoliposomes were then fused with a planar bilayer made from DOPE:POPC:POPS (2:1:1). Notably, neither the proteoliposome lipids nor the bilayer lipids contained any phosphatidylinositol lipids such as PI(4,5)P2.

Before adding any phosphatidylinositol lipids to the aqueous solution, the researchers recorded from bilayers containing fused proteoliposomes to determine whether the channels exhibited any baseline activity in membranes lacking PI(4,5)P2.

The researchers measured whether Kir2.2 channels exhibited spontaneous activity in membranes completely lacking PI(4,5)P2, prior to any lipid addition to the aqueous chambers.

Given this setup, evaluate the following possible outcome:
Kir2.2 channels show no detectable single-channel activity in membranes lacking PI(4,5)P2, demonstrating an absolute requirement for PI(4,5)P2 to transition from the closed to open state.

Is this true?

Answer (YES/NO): YES